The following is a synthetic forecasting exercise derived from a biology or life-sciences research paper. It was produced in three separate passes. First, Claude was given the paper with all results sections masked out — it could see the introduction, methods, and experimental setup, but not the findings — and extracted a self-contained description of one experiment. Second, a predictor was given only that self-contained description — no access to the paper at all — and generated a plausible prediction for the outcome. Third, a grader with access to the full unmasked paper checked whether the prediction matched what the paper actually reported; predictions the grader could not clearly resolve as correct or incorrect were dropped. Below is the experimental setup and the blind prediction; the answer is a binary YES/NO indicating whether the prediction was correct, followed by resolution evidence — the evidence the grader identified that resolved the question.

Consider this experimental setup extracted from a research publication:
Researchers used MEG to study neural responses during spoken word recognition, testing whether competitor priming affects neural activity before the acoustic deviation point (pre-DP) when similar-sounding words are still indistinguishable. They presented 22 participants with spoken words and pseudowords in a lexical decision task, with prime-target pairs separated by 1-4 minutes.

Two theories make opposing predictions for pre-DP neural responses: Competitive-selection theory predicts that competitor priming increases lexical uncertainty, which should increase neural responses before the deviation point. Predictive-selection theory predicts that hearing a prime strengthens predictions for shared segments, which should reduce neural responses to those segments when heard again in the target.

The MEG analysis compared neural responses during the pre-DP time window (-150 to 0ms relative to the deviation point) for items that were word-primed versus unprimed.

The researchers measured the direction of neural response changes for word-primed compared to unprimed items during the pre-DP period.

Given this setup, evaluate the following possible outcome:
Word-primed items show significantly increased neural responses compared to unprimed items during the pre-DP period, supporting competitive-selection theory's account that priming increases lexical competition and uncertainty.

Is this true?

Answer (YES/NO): NO